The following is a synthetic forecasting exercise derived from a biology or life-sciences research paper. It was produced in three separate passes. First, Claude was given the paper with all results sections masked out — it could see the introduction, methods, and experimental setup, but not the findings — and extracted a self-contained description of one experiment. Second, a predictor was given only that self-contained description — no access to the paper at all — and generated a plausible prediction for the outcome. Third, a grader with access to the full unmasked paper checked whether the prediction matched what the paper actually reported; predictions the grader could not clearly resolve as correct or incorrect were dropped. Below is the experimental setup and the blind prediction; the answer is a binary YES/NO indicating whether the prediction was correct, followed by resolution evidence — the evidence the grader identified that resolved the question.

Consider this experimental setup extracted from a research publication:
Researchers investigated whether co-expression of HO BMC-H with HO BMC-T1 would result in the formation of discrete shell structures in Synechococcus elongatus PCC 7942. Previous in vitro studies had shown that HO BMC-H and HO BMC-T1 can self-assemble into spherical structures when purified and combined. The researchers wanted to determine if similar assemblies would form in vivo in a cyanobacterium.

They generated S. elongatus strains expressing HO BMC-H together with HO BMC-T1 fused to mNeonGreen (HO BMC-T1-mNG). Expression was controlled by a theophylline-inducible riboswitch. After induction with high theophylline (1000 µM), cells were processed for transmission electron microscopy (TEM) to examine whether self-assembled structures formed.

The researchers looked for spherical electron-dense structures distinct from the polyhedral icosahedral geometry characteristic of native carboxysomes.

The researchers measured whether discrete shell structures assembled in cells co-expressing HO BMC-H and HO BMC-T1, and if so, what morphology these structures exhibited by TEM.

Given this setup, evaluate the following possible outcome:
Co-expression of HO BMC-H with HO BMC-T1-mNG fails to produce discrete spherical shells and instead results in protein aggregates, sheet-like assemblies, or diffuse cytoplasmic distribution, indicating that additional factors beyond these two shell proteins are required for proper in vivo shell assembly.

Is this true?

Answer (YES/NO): NO